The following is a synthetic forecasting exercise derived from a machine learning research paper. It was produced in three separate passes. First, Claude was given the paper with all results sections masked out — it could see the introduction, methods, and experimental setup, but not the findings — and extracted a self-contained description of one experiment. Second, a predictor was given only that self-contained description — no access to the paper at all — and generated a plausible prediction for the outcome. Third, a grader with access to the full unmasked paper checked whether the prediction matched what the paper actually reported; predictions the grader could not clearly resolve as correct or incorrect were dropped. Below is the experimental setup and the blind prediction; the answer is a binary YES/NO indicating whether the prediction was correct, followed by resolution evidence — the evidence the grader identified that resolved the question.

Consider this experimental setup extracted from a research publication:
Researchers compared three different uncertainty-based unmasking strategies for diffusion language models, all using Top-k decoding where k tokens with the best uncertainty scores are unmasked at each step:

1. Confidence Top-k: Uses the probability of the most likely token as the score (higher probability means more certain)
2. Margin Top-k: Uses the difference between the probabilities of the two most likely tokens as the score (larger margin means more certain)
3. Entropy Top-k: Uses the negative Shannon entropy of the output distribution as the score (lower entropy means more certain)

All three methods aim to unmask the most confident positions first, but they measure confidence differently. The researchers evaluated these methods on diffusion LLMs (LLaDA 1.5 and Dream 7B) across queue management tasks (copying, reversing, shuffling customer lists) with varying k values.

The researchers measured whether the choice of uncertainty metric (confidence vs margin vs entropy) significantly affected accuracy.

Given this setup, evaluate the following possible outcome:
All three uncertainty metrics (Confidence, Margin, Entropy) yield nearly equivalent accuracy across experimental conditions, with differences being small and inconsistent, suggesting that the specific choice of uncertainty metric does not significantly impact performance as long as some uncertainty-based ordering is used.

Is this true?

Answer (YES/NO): YES